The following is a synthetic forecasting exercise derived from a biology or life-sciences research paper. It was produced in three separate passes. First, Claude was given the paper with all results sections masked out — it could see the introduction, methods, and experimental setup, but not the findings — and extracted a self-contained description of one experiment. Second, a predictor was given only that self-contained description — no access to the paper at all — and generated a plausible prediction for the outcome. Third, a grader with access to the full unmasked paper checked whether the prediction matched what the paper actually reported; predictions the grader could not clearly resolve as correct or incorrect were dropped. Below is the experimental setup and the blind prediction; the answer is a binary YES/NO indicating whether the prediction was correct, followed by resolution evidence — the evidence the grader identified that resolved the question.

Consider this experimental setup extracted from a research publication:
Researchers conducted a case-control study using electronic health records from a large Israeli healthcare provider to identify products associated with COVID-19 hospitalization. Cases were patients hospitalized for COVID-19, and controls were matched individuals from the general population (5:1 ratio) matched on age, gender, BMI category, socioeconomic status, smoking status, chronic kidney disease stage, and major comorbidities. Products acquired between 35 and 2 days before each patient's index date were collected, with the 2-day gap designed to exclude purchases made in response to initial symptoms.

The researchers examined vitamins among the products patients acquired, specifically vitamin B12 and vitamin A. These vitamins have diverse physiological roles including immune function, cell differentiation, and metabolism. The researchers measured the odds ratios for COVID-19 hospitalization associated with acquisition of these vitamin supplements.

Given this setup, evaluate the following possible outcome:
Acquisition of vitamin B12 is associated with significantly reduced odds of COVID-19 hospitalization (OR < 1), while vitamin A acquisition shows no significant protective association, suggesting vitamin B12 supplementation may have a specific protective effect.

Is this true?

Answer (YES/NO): NO